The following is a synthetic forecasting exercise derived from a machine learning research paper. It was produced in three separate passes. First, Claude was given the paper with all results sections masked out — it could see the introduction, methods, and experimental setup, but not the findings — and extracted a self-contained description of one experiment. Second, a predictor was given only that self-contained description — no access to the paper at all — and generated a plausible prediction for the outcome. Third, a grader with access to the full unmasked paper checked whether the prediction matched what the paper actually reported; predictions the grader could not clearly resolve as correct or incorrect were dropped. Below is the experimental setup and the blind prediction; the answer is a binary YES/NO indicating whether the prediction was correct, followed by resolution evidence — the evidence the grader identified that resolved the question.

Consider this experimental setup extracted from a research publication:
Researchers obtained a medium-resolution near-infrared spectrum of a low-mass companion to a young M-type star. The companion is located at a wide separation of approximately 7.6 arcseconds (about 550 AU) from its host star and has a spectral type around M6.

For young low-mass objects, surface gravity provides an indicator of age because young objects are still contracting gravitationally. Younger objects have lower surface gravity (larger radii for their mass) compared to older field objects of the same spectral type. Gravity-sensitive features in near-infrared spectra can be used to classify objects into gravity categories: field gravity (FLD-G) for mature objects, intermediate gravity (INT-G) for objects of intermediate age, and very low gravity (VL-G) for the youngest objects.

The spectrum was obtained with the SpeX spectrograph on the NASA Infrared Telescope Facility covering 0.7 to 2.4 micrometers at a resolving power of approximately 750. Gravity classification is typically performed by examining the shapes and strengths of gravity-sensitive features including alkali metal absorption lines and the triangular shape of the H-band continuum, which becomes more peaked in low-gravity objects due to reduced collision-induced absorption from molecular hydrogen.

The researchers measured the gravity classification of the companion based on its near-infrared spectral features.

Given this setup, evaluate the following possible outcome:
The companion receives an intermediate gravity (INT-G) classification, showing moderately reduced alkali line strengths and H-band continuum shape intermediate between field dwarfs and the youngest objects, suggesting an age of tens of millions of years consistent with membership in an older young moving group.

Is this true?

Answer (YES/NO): NO